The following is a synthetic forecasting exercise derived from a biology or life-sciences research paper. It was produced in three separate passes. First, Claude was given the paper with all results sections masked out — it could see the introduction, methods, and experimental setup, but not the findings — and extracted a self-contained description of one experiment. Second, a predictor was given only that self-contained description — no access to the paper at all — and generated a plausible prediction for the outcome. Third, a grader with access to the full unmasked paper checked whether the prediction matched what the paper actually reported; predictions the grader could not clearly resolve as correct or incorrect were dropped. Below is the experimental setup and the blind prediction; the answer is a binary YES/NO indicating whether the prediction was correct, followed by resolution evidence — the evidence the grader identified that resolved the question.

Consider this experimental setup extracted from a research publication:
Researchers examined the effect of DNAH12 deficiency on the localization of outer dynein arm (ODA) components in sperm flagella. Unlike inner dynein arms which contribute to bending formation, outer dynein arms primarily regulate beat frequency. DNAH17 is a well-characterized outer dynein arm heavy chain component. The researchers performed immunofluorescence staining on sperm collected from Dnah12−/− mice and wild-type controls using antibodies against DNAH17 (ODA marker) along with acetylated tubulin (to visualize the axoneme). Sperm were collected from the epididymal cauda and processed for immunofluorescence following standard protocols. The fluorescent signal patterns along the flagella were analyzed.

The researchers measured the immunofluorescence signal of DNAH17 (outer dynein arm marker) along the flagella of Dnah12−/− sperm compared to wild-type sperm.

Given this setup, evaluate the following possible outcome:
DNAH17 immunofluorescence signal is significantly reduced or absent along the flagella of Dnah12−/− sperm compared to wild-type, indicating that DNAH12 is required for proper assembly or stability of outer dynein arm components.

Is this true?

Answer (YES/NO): NO